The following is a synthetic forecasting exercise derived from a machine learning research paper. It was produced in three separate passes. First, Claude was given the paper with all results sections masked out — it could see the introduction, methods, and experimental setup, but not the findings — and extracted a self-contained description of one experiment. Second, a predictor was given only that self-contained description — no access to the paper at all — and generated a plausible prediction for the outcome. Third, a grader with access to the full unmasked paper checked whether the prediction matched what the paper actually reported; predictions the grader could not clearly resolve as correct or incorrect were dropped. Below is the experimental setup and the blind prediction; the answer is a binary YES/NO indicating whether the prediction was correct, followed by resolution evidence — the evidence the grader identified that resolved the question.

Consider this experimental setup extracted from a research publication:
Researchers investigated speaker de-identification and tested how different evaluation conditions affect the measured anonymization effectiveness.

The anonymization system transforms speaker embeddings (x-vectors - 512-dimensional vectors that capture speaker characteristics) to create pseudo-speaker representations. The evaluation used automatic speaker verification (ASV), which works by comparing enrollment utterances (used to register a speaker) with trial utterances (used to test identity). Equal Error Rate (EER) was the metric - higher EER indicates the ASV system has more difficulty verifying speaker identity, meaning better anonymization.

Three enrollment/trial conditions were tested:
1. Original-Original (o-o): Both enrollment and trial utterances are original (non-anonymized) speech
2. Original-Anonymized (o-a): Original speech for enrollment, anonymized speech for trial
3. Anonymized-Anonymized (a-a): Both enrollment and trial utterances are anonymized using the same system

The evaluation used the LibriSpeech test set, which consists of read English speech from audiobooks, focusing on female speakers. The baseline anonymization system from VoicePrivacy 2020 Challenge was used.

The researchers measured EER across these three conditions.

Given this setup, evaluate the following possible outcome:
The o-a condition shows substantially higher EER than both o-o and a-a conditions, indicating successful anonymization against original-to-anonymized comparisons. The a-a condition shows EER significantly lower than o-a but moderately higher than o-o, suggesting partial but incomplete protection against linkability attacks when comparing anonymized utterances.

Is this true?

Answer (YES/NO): YES